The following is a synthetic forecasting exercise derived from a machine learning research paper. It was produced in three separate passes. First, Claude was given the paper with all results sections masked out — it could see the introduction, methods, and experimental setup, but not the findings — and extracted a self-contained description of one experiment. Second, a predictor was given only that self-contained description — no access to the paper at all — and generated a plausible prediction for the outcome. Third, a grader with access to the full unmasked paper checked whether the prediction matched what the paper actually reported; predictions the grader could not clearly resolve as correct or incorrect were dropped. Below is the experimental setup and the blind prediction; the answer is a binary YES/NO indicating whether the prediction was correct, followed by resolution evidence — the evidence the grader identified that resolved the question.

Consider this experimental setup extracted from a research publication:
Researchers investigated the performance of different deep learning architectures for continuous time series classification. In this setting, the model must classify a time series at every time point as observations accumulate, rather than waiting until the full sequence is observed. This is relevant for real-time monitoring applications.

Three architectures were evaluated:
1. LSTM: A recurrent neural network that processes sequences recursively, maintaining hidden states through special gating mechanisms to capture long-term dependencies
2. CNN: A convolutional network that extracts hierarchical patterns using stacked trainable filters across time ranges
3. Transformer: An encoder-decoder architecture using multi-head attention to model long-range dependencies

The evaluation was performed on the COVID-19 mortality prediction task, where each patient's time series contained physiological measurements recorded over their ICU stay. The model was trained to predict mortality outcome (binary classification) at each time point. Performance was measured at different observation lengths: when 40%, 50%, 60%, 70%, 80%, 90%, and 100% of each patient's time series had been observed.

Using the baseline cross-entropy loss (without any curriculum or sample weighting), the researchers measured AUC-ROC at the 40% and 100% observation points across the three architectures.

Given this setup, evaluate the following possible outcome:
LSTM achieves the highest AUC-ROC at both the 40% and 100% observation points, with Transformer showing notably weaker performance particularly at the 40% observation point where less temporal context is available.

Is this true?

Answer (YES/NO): NO